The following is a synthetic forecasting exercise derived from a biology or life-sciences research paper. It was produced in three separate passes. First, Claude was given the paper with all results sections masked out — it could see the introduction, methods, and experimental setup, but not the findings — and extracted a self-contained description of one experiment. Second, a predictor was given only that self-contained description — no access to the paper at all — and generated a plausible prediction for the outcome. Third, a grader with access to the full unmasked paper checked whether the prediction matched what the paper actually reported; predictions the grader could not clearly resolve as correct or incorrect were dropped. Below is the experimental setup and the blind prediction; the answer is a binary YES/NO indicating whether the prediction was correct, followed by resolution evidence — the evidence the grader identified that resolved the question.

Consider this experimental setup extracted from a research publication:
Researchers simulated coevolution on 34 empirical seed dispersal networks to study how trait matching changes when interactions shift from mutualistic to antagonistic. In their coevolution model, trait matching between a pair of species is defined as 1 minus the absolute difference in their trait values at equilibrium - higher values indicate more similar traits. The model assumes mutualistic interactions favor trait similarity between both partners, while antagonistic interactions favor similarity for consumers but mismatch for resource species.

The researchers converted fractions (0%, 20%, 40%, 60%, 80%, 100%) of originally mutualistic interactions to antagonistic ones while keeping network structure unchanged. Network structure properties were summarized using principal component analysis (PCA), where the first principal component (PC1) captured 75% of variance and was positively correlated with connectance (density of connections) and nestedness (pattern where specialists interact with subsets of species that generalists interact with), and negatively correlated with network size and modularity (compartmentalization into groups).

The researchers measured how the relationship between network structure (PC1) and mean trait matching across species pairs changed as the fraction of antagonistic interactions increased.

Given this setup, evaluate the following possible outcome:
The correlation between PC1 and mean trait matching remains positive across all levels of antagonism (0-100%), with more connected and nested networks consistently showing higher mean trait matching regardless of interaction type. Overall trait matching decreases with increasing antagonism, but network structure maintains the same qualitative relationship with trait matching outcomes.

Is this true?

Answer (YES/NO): YES